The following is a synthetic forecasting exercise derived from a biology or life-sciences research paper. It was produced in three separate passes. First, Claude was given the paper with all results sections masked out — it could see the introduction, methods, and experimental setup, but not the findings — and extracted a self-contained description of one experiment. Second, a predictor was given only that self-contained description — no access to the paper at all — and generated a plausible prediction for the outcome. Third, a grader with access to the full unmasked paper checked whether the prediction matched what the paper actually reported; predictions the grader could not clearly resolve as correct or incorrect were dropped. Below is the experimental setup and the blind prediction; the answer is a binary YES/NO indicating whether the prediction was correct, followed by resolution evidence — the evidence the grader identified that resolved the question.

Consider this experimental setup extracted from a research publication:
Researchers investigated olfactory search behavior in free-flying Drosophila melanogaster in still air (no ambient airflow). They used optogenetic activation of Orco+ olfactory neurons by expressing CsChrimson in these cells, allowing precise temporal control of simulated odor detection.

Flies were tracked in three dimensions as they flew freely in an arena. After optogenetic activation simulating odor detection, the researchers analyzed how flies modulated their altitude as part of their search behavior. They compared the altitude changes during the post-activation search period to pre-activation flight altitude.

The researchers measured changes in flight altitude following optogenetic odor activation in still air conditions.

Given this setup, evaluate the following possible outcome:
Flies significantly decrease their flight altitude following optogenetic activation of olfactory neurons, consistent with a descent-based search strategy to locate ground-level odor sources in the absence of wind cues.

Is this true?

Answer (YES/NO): YES